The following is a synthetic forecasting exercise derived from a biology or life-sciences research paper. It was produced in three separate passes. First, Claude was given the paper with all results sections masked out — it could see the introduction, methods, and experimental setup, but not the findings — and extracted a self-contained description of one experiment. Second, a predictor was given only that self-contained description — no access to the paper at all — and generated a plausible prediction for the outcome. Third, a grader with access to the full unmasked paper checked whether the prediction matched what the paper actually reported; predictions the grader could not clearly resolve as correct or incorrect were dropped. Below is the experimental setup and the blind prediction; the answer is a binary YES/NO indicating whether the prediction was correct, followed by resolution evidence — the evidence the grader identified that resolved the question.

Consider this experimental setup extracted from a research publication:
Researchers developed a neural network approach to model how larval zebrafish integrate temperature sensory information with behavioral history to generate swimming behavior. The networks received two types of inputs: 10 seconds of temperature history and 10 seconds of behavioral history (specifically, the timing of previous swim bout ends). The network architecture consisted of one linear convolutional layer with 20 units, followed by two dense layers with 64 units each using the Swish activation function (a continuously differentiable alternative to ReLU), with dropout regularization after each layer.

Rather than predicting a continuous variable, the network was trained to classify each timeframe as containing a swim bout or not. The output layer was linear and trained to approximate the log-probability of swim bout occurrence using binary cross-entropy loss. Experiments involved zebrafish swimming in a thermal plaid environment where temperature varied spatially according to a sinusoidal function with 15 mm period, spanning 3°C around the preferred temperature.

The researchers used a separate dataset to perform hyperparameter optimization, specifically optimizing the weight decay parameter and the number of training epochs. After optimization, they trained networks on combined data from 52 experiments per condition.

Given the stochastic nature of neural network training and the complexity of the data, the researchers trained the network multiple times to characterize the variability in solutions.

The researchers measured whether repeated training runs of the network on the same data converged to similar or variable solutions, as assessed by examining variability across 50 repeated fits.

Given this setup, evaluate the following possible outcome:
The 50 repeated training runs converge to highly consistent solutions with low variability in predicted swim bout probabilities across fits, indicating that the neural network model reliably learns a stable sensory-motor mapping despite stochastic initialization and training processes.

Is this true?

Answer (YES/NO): NO